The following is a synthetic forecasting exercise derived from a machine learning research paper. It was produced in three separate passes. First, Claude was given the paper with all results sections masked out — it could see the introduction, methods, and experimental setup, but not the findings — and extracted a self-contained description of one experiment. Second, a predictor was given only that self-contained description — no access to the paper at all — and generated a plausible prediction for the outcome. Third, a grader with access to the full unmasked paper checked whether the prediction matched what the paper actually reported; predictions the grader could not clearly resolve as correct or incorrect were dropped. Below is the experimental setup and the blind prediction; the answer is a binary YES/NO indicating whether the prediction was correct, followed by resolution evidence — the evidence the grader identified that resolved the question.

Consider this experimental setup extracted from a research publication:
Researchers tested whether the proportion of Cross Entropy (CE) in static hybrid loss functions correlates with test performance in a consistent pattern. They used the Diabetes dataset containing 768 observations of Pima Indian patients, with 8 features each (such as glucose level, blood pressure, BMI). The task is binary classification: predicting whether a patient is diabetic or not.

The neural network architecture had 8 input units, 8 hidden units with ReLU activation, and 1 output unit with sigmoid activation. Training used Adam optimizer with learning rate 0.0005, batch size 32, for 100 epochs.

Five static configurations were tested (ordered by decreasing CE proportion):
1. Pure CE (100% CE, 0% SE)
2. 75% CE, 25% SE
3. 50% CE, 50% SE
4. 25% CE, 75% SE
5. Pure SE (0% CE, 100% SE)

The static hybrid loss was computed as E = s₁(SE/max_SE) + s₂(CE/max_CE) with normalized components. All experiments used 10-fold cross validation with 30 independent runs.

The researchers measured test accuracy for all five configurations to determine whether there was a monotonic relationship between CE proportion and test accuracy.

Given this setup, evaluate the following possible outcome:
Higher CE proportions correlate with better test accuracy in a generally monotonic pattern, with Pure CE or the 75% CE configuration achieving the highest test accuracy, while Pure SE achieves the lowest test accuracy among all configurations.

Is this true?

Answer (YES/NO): NO